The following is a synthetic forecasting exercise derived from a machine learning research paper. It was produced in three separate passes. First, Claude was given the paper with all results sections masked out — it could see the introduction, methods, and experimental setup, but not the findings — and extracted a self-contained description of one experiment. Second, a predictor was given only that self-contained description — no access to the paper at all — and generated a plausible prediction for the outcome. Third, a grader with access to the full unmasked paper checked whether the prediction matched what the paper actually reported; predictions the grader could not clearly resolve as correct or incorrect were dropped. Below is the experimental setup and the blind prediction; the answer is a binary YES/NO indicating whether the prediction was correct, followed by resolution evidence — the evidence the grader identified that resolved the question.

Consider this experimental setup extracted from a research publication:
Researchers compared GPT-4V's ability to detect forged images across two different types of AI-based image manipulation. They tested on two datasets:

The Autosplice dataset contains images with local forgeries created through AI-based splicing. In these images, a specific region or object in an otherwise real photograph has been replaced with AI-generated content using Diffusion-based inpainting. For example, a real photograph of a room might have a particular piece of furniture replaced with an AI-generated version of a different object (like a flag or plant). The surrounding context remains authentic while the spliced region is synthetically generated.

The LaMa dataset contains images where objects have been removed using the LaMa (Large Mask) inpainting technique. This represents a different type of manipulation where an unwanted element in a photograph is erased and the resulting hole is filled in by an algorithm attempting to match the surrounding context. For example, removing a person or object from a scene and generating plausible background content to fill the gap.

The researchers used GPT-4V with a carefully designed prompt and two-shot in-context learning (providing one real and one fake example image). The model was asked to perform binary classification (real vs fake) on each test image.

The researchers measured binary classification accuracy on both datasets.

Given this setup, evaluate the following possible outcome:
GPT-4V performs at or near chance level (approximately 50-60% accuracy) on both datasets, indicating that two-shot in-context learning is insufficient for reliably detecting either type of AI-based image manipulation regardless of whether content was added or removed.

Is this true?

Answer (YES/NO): NO